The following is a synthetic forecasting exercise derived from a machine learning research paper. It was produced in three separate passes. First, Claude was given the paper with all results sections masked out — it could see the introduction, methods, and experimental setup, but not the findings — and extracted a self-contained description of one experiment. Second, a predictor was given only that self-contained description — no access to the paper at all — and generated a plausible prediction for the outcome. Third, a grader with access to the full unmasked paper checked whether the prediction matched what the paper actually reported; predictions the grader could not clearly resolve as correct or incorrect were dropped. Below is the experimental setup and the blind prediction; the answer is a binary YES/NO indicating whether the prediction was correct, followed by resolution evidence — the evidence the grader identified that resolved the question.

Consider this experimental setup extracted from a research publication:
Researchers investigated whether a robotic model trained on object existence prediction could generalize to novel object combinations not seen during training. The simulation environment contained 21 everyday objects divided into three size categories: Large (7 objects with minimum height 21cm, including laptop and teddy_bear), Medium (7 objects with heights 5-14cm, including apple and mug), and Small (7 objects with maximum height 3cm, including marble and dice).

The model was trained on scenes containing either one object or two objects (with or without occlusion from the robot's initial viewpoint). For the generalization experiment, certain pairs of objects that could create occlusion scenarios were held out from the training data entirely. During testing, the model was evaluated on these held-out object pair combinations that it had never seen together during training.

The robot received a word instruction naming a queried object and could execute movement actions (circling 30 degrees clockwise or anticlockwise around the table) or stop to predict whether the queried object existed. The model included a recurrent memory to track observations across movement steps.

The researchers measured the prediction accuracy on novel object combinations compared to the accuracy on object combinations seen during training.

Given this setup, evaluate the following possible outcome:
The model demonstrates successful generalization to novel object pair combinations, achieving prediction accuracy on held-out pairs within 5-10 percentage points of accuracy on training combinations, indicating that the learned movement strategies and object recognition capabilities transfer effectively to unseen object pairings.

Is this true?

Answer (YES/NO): NO